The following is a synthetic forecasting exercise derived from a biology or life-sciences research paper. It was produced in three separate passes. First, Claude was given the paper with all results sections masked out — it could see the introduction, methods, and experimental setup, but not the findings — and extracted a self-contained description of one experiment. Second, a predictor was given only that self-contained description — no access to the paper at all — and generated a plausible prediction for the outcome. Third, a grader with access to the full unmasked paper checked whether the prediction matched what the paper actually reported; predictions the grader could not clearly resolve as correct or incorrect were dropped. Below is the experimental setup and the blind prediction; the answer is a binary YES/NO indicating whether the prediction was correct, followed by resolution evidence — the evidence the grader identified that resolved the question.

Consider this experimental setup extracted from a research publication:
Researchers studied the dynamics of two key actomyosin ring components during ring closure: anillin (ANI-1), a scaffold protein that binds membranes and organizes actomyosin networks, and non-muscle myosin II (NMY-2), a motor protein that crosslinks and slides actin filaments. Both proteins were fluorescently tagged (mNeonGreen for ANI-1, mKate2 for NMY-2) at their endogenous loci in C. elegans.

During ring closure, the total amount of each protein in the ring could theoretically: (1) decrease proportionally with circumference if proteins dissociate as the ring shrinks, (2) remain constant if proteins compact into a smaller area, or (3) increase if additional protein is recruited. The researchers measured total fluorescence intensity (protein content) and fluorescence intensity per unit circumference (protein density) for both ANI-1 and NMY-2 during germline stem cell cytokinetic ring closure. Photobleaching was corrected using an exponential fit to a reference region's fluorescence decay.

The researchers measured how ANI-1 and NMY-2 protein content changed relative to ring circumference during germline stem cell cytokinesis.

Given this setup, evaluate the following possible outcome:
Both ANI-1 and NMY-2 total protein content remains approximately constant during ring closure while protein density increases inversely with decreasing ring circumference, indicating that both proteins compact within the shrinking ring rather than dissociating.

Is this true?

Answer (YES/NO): NO